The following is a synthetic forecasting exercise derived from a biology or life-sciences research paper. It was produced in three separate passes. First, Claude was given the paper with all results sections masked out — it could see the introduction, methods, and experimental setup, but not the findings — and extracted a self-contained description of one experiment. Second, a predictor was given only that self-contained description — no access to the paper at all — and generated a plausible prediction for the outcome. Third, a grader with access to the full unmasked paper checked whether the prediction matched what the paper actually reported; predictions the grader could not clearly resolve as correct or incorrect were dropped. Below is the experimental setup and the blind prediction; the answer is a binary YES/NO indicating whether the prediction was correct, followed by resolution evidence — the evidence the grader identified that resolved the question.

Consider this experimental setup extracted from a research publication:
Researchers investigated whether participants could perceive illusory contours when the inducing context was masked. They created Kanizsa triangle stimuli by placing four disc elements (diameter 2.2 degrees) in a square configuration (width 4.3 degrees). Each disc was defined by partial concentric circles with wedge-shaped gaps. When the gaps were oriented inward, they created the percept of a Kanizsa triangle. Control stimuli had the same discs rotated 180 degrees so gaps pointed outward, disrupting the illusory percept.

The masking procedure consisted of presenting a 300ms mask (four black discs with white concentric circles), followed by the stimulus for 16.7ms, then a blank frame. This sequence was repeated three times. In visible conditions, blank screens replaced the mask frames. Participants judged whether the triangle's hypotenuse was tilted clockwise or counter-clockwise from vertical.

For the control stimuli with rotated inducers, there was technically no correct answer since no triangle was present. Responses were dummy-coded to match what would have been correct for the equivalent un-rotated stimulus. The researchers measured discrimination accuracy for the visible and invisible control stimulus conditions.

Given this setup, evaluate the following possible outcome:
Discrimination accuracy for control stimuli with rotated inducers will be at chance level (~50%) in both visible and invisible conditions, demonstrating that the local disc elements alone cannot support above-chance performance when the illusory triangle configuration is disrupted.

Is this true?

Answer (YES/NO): NO